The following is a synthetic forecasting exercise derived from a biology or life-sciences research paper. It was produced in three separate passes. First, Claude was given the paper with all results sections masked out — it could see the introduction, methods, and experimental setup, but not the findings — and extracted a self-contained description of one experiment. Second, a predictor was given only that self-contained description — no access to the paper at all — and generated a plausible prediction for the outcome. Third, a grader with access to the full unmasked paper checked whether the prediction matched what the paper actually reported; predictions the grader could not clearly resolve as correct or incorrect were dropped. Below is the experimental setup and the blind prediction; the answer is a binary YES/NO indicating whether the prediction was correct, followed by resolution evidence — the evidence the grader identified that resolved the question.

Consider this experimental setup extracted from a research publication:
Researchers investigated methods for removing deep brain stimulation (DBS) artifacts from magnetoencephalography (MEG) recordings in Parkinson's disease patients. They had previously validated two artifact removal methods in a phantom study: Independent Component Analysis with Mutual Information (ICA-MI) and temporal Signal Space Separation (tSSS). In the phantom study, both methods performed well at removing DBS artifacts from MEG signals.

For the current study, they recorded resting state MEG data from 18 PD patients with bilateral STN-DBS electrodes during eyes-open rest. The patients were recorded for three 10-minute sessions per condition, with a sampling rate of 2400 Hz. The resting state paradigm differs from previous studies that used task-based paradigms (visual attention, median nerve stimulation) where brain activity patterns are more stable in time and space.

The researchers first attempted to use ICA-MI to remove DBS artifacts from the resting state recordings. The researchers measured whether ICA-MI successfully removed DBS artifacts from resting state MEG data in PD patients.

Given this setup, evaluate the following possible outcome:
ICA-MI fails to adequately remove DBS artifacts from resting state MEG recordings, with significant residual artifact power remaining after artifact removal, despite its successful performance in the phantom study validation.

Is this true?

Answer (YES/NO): YES